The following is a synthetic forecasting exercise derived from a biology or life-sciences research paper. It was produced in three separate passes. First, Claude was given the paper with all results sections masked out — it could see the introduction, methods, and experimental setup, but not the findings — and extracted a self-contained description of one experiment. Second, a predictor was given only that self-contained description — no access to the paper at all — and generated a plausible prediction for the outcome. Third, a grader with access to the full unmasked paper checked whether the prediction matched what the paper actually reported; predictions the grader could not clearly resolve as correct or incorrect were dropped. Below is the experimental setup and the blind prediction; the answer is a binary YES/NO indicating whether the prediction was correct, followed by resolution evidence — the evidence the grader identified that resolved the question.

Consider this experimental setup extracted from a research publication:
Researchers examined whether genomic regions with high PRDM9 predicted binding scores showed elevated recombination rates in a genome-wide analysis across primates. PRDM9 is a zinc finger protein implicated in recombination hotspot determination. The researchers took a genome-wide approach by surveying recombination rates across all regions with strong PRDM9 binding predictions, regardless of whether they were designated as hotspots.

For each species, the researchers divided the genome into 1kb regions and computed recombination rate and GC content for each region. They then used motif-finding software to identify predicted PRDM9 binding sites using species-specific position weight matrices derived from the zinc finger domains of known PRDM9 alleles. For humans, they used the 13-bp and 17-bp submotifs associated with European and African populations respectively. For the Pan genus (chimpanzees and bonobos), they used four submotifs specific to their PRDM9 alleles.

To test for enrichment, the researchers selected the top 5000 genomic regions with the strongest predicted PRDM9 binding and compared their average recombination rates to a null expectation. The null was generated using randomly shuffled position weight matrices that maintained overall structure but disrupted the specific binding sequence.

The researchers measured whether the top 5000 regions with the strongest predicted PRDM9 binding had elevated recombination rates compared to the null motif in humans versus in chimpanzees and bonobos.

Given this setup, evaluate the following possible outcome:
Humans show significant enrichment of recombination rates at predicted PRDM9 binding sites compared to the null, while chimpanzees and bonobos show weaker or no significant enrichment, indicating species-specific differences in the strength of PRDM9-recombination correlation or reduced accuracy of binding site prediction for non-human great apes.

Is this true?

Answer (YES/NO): YES